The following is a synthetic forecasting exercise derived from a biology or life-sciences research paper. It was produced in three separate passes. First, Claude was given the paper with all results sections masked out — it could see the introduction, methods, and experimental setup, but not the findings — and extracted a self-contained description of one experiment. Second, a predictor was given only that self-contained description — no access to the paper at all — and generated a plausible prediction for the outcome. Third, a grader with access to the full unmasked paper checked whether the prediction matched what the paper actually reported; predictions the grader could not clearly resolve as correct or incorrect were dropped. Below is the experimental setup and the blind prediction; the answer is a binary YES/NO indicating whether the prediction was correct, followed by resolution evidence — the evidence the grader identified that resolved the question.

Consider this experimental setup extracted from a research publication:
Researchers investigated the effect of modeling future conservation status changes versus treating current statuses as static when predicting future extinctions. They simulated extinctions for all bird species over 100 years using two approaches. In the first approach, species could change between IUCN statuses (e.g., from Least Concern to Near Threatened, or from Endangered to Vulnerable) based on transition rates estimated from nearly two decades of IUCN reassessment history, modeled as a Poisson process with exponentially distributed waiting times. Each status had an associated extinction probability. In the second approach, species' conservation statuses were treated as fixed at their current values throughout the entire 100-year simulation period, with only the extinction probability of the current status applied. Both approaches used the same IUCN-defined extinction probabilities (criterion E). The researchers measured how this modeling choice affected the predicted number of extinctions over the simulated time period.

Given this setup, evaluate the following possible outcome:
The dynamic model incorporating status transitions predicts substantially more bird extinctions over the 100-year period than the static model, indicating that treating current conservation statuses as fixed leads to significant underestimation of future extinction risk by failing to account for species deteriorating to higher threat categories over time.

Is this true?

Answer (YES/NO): YES